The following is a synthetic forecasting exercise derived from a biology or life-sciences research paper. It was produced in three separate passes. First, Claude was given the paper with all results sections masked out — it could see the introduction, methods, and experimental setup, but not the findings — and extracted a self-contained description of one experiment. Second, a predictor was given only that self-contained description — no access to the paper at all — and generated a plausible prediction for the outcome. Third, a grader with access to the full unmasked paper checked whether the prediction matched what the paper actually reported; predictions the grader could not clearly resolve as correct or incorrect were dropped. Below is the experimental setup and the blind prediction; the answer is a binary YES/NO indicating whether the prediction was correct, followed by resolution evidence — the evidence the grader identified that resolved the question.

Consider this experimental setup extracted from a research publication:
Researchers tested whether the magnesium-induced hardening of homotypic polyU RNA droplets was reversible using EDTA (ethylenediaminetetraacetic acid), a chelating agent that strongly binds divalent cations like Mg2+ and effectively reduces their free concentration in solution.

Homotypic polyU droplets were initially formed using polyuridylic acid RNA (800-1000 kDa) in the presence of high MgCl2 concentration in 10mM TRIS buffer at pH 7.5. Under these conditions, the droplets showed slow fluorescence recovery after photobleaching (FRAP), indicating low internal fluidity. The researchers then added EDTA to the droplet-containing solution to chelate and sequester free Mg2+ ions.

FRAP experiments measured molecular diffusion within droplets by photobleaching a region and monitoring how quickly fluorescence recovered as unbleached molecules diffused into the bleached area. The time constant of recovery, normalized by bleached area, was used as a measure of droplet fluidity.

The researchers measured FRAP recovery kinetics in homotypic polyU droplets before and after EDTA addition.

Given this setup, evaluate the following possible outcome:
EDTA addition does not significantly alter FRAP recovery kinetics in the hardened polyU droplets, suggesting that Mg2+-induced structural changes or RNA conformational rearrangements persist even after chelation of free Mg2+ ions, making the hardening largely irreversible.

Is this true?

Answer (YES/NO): NO